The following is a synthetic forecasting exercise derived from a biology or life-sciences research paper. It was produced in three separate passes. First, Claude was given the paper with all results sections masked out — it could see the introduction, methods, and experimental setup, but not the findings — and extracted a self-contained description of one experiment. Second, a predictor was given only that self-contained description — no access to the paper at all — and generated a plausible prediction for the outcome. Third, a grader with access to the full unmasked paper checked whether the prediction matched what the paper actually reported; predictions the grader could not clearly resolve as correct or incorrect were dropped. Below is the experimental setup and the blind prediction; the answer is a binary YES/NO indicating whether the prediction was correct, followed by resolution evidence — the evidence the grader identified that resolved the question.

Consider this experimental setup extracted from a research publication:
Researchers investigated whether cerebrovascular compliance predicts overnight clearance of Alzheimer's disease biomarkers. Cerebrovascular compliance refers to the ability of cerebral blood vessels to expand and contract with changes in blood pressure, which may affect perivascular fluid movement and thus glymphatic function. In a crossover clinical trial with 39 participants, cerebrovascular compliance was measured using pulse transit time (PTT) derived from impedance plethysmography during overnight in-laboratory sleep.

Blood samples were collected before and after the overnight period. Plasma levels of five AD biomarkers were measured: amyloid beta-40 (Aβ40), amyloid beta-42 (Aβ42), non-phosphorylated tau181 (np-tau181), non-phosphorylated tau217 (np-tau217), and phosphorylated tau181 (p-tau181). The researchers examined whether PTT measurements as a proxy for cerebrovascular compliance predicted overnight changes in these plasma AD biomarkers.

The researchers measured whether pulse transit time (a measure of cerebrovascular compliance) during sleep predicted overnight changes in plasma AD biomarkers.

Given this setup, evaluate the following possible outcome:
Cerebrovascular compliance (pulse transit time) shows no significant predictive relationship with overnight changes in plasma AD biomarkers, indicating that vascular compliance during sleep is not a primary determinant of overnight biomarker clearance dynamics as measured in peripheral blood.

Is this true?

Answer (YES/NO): NO